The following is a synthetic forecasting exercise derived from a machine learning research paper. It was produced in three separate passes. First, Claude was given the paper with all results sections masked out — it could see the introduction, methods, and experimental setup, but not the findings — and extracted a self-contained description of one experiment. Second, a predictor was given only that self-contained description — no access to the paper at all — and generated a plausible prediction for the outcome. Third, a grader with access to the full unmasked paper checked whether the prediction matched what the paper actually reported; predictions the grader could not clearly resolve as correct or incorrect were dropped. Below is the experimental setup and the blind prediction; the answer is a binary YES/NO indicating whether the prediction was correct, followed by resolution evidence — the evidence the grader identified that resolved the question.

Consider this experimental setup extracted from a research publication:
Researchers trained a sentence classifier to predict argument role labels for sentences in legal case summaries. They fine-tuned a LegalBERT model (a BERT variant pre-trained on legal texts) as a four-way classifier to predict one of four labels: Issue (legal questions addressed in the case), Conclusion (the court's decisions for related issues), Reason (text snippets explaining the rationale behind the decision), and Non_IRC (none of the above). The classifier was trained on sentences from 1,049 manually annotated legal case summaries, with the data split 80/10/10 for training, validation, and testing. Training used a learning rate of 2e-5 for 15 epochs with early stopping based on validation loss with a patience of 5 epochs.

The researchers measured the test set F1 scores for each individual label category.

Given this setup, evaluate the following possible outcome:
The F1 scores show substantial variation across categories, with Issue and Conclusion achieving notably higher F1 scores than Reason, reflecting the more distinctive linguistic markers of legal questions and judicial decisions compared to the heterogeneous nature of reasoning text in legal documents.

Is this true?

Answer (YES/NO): NO